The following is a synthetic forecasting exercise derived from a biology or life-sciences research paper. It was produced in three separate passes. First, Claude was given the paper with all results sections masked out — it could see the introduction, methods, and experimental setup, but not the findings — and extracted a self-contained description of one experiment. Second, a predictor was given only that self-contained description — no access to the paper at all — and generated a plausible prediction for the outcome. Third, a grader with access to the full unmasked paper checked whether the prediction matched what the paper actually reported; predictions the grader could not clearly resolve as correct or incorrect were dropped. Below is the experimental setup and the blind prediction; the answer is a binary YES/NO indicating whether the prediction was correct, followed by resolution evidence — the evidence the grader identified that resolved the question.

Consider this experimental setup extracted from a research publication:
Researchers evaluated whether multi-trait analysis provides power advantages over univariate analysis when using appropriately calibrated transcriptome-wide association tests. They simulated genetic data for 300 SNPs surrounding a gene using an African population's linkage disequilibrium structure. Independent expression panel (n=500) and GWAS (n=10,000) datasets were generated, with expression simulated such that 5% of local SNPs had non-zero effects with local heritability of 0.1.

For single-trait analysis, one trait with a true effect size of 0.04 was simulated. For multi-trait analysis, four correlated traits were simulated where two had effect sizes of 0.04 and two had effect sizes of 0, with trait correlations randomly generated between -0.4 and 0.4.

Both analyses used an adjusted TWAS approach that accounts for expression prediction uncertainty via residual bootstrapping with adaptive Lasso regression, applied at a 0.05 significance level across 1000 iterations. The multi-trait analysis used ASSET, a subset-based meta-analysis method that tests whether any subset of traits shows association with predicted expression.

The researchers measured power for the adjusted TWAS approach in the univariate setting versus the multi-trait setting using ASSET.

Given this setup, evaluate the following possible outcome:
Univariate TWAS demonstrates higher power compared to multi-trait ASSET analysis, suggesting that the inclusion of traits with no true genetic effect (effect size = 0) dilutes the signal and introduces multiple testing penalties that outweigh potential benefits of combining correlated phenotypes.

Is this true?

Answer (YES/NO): NO